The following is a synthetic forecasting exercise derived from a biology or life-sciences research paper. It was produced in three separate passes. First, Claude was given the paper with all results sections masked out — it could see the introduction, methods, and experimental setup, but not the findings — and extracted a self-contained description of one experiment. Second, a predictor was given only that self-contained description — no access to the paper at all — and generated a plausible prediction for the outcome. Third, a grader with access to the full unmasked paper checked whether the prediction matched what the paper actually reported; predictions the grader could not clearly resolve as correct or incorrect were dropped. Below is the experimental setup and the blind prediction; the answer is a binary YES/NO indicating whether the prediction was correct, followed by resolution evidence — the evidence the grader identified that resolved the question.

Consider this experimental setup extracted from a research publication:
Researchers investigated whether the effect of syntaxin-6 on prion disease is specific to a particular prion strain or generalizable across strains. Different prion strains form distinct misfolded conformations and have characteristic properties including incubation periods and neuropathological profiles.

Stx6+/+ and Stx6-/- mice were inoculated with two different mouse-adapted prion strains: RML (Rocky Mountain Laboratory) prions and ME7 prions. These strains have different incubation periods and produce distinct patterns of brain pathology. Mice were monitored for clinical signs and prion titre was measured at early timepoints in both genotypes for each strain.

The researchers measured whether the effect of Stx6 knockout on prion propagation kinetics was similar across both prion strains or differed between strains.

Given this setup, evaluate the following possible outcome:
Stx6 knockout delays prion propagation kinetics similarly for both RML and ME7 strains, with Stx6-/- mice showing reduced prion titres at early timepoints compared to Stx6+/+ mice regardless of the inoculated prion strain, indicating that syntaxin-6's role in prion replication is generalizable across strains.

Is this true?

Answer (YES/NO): NO